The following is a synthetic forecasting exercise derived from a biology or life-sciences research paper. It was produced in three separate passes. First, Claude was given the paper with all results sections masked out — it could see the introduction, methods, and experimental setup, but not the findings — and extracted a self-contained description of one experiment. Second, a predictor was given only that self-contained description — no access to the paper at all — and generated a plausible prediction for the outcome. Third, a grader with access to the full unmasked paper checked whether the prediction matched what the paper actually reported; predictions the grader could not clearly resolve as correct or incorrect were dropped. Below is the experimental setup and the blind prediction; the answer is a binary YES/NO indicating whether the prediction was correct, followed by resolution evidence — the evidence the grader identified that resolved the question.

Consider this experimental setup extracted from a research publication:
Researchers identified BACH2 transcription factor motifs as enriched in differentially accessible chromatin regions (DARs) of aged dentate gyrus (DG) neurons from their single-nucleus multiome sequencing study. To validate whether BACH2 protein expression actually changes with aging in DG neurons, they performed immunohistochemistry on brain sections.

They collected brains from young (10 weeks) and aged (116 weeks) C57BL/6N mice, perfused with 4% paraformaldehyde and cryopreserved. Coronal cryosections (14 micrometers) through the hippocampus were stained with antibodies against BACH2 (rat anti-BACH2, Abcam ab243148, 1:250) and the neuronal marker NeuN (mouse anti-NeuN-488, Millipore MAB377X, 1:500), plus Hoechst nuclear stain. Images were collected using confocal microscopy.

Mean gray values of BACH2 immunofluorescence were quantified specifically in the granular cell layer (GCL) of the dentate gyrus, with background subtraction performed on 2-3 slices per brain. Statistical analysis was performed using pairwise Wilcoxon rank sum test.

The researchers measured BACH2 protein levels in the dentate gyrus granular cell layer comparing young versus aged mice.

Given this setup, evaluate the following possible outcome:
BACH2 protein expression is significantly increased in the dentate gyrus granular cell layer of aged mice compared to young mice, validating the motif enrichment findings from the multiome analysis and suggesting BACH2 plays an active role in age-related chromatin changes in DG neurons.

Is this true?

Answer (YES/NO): NO